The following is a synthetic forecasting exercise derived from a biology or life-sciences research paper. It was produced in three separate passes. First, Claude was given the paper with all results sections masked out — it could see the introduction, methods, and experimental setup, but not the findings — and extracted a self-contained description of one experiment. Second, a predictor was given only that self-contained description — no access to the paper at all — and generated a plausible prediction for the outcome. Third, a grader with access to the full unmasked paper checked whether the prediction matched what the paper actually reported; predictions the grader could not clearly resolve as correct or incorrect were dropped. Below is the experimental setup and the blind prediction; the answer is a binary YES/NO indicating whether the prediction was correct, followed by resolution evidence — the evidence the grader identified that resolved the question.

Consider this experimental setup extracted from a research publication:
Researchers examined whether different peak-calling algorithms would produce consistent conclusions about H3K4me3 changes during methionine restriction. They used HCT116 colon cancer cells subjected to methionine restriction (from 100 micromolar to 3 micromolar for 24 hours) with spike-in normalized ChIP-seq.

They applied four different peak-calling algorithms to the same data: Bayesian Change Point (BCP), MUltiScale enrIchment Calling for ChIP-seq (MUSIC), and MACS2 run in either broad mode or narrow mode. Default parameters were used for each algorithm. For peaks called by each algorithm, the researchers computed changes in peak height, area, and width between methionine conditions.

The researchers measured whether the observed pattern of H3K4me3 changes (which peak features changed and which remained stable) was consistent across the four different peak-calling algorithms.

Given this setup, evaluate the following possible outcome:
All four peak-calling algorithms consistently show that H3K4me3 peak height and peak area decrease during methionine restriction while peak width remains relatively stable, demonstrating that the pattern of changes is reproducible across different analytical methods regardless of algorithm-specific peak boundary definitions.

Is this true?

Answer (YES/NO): YES